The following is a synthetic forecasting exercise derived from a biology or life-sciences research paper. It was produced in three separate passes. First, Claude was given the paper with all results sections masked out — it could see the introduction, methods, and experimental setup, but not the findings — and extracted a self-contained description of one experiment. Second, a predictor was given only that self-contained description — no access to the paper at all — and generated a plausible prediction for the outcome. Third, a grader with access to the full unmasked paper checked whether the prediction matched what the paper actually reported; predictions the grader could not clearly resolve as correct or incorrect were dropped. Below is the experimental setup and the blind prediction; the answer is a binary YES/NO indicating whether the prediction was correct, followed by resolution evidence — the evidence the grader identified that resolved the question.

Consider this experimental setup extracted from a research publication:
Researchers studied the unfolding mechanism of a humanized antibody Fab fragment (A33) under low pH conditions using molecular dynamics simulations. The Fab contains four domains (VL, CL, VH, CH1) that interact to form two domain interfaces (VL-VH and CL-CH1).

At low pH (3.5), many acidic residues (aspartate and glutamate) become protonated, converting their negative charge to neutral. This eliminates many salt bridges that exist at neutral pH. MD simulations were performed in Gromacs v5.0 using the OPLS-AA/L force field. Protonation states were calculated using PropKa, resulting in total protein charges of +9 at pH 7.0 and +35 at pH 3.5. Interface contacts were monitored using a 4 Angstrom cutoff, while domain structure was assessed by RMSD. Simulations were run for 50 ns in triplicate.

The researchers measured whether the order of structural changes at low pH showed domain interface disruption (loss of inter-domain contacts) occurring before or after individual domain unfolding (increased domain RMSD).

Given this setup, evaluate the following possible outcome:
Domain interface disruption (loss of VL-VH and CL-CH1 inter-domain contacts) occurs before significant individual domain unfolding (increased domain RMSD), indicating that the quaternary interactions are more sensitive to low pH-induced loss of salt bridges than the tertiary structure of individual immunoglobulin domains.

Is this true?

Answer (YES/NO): NO